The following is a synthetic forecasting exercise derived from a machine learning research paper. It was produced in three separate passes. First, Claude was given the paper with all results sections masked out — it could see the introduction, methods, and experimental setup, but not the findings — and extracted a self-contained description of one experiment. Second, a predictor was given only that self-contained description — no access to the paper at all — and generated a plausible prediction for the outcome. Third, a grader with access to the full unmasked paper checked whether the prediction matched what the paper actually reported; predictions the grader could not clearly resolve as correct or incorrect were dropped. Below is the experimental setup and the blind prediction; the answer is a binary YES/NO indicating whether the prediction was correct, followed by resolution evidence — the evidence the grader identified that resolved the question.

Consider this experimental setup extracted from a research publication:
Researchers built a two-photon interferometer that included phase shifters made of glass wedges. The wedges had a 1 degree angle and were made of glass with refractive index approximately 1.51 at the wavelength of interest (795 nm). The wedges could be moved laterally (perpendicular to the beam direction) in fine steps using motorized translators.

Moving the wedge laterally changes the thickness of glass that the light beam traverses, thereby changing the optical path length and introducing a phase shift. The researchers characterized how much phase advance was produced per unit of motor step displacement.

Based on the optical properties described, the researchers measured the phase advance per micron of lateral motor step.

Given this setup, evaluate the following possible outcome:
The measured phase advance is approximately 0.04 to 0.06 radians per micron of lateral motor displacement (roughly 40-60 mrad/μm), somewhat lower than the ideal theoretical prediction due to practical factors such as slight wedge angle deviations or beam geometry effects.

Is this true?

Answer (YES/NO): NO